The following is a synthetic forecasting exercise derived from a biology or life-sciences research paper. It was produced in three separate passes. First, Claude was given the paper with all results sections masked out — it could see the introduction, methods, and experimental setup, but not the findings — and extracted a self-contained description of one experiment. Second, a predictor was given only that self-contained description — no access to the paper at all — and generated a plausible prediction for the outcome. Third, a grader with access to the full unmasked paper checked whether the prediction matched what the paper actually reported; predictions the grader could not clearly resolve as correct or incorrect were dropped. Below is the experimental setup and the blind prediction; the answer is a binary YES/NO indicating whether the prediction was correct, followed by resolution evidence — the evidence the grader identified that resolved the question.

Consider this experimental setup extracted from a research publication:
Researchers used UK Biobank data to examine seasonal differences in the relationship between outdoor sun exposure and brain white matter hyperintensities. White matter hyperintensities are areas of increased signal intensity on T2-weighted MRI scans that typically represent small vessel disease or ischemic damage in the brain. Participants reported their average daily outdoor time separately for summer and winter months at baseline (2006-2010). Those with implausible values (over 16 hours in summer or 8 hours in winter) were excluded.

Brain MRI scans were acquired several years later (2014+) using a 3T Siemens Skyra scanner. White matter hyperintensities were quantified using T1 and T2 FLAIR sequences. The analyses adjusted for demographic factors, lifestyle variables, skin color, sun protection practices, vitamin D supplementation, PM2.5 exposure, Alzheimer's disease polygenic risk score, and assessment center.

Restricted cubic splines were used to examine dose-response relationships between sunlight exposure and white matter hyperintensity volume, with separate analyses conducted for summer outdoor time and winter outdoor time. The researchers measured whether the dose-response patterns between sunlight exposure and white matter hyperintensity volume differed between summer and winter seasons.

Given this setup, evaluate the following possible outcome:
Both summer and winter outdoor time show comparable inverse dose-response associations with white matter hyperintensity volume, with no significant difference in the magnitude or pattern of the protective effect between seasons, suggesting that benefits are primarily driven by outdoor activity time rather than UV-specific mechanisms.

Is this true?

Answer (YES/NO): NO